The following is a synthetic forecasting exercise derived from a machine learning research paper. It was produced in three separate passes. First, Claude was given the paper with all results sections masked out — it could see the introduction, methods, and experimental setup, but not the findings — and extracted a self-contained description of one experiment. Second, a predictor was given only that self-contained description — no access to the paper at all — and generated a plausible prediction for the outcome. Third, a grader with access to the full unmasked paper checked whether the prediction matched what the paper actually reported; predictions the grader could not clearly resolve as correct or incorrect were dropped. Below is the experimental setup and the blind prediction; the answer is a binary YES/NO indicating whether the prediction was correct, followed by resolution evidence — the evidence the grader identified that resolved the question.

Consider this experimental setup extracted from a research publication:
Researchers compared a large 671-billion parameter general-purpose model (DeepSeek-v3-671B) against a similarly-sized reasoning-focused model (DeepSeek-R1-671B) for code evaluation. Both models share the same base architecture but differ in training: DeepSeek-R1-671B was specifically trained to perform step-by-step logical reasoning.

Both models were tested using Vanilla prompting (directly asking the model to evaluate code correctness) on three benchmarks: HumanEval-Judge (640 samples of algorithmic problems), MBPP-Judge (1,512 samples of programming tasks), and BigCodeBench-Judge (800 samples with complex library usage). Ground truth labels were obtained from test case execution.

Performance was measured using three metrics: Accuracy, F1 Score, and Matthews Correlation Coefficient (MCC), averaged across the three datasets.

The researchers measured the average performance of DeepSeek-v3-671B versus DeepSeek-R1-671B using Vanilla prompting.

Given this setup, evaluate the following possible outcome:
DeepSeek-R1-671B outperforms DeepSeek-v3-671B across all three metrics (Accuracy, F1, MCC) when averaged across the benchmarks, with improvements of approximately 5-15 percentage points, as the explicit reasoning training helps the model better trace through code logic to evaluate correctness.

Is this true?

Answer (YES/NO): YES